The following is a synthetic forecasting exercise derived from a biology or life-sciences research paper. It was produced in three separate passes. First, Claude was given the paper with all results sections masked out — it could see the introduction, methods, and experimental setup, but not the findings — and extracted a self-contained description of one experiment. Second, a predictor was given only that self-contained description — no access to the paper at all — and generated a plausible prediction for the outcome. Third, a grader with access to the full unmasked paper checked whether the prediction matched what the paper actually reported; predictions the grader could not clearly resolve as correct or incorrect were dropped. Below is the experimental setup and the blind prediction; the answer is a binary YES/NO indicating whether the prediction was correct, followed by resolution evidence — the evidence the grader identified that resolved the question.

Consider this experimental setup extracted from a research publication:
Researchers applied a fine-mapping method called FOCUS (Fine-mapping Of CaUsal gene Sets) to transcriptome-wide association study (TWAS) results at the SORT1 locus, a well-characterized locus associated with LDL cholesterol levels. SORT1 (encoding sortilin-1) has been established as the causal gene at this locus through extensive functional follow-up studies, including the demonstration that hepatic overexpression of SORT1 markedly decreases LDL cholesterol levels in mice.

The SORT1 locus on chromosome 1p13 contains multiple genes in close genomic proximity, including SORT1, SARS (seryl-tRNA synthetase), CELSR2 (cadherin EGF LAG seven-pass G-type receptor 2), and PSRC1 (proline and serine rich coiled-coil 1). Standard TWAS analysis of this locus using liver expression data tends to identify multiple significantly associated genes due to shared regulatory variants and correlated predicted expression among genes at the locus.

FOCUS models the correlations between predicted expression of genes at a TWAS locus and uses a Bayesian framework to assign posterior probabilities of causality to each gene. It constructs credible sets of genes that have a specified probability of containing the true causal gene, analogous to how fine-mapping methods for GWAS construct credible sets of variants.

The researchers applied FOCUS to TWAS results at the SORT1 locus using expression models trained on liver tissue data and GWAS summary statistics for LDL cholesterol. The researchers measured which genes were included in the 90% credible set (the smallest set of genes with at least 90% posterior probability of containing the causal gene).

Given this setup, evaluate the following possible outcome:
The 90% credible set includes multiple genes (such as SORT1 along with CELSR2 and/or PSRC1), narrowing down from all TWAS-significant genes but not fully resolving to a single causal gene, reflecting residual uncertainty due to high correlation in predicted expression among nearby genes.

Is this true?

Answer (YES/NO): YES